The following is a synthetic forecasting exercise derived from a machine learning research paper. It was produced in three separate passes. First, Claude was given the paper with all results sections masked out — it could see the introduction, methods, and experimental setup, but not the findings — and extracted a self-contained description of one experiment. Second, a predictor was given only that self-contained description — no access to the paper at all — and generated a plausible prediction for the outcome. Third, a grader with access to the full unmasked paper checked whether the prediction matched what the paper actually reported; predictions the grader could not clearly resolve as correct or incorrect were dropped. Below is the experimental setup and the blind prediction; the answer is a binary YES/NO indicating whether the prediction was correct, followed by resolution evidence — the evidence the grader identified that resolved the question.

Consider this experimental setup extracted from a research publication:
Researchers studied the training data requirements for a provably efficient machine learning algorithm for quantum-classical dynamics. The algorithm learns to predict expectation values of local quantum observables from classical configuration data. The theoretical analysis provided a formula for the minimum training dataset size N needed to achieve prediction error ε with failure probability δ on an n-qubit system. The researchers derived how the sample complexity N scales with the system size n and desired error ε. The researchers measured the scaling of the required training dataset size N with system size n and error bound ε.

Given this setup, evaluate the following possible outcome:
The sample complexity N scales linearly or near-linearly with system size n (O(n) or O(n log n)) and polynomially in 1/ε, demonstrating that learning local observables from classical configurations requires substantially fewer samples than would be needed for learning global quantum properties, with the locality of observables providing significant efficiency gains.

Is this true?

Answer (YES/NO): NO